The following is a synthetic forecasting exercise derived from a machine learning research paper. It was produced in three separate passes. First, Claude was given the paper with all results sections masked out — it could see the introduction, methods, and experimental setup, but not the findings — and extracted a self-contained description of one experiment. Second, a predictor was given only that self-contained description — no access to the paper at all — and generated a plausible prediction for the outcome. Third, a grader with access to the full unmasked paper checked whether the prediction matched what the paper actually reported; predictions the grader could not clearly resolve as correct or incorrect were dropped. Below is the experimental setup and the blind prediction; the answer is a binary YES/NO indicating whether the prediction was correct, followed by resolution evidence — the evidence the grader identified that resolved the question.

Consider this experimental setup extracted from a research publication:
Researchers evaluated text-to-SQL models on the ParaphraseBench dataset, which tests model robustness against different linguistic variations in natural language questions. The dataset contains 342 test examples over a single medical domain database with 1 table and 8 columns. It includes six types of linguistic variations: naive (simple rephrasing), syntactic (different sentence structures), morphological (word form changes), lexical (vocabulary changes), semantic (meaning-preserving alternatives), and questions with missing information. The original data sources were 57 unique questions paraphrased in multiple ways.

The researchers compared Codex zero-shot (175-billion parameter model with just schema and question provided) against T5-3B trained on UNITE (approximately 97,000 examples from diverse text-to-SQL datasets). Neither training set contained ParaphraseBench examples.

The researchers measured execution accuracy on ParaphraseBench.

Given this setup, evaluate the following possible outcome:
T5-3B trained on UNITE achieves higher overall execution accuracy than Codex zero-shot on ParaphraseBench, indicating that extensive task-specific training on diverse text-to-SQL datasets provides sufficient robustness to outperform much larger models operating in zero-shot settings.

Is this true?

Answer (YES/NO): NO